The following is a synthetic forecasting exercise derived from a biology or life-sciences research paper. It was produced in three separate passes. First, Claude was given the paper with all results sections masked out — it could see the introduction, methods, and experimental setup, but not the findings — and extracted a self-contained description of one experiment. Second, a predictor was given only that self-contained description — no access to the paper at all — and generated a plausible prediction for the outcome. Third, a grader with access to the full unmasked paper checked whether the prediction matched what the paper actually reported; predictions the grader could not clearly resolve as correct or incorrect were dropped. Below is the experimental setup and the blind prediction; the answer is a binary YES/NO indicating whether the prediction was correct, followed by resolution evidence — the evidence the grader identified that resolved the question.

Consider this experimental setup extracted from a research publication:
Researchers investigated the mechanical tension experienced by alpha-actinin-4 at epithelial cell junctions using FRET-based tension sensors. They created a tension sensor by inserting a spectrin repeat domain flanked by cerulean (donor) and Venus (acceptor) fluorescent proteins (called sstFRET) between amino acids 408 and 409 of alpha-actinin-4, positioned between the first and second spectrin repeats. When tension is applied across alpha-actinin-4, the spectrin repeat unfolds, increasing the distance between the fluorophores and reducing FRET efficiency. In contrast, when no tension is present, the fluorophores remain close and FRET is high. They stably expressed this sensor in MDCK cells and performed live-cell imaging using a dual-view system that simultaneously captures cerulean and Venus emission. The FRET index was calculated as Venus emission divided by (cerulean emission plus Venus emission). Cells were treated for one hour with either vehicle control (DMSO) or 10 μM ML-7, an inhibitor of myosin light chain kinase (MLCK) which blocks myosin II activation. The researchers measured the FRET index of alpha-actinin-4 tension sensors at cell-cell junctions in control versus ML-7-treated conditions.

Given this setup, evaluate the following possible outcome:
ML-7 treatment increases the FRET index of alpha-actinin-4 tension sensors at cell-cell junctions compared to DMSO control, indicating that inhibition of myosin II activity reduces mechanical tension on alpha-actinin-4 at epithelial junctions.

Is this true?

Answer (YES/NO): NO